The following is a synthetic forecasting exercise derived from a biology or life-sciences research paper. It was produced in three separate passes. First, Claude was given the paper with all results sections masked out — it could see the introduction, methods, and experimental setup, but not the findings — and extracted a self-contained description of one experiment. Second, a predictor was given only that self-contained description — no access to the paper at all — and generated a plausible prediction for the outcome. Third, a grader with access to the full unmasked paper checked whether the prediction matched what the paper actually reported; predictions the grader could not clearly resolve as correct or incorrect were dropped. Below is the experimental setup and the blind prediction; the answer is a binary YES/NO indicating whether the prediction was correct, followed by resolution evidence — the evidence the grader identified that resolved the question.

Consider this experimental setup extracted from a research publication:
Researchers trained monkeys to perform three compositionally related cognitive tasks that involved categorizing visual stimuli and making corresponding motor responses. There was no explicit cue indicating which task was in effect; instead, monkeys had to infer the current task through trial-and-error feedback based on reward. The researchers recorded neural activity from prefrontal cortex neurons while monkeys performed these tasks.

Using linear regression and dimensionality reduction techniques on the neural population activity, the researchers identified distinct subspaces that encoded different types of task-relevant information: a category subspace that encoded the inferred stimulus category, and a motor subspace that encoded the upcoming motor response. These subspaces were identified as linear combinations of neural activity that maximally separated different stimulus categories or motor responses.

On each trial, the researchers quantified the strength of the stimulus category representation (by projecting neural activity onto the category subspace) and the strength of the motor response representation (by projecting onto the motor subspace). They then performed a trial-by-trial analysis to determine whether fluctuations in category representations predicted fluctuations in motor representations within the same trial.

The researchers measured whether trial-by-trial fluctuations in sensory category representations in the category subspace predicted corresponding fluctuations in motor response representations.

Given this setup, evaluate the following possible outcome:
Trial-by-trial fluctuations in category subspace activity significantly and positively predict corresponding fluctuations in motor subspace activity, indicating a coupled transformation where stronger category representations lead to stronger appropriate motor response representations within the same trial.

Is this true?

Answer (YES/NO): YES